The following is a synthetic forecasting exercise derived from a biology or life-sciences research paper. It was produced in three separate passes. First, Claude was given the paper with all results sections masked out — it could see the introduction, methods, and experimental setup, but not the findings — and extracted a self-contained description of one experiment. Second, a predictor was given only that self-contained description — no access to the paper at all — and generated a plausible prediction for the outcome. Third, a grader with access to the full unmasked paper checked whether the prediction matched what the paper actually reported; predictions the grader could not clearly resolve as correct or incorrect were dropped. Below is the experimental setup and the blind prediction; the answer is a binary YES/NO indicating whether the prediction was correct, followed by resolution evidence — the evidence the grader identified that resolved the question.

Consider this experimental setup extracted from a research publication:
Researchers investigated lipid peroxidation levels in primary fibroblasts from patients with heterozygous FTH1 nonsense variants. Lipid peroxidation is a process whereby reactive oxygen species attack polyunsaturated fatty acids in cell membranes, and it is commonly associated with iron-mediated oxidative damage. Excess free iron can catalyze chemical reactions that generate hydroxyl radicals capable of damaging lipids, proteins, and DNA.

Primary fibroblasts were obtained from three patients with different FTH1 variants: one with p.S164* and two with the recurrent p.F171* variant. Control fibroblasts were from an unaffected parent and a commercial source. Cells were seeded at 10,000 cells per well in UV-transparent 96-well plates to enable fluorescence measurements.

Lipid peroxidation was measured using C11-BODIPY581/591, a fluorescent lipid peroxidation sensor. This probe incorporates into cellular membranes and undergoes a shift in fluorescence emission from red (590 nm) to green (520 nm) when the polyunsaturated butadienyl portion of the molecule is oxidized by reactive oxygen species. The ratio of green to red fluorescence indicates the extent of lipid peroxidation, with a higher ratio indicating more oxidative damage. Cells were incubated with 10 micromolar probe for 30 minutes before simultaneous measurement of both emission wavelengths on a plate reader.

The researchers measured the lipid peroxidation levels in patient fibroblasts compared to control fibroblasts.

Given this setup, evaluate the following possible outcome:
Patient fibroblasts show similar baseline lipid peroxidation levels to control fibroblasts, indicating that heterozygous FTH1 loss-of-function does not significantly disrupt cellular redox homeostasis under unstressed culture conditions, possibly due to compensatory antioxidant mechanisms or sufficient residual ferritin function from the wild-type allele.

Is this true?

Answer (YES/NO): NO